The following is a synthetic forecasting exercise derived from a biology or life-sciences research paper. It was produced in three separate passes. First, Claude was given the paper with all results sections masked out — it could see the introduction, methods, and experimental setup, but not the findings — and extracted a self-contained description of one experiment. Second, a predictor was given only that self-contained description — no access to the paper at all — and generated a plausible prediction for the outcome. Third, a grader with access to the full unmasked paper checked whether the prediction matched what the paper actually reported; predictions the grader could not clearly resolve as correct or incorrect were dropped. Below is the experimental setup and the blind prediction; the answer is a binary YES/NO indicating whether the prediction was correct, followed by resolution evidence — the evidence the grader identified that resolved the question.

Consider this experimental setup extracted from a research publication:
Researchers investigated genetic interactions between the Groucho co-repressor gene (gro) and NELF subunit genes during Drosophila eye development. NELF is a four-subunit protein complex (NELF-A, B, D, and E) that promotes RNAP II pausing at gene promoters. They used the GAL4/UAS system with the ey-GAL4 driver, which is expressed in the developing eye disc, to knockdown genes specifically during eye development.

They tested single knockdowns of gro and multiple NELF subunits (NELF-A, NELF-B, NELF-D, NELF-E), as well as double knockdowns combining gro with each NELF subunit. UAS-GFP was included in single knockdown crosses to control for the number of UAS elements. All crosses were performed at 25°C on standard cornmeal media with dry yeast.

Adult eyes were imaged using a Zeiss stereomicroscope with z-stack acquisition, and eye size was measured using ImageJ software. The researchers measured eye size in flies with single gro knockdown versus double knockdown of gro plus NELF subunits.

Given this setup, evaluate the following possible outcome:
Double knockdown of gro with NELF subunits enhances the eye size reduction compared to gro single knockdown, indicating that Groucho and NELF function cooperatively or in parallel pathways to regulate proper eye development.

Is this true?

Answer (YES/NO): NO